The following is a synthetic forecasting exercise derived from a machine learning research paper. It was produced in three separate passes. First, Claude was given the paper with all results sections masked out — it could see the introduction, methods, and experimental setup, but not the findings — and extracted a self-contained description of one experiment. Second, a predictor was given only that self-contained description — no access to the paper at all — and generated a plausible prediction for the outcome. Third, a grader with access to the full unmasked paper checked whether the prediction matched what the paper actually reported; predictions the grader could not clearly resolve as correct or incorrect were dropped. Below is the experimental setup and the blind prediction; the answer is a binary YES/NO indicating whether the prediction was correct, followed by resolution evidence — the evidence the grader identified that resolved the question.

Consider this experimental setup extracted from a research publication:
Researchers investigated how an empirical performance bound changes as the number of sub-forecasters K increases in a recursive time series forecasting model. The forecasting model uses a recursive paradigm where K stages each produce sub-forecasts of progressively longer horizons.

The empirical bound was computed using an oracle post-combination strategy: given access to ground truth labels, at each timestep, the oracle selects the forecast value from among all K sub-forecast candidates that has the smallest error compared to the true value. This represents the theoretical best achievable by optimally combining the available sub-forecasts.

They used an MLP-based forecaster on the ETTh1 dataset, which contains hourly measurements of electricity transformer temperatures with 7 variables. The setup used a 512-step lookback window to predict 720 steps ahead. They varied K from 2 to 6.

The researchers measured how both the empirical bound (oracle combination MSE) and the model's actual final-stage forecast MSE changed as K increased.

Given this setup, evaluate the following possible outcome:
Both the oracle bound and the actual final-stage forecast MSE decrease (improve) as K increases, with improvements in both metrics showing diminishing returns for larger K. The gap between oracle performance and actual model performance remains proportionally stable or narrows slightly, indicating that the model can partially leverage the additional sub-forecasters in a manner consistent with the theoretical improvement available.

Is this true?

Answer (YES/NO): NO